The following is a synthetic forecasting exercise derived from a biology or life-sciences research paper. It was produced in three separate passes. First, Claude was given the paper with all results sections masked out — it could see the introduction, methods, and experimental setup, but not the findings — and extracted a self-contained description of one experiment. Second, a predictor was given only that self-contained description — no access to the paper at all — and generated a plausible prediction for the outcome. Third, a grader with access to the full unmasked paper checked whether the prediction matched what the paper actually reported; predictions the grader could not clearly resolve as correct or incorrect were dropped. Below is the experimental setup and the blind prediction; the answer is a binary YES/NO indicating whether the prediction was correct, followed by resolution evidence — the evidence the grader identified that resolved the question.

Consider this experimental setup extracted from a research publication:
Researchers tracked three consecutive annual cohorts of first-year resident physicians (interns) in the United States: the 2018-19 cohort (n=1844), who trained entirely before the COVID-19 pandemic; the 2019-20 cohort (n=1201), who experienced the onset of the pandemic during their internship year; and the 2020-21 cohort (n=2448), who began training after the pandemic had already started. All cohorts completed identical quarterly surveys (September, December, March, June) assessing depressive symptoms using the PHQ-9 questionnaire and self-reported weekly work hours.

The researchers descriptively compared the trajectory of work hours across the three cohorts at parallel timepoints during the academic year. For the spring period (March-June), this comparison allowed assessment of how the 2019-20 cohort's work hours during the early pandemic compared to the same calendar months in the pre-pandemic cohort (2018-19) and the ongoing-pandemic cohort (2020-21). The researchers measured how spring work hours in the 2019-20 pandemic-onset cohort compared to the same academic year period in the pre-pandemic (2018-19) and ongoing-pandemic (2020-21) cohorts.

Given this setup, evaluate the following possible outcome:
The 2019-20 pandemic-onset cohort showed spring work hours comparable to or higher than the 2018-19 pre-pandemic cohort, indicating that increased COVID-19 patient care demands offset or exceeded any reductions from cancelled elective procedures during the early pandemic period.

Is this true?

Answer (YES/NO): NO